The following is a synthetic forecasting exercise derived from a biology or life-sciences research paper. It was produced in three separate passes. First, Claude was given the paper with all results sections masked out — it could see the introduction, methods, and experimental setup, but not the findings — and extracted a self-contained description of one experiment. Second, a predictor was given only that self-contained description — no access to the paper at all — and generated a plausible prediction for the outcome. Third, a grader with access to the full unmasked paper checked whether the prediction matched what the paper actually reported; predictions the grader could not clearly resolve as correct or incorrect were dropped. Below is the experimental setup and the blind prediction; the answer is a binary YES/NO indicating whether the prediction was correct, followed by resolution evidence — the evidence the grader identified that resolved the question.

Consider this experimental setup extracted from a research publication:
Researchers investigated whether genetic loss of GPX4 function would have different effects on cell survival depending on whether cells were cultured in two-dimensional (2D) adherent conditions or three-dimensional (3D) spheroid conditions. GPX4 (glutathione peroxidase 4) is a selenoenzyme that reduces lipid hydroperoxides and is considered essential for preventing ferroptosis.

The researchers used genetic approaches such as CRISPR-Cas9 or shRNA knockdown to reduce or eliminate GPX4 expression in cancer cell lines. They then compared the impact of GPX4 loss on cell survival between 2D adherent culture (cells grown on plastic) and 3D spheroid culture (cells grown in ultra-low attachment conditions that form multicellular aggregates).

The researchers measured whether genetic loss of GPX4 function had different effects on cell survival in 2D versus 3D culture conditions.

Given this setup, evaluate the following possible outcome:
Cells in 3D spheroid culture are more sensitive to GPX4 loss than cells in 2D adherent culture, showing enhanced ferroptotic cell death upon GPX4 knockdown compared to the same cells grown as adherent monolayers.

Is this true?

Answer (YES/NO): NO